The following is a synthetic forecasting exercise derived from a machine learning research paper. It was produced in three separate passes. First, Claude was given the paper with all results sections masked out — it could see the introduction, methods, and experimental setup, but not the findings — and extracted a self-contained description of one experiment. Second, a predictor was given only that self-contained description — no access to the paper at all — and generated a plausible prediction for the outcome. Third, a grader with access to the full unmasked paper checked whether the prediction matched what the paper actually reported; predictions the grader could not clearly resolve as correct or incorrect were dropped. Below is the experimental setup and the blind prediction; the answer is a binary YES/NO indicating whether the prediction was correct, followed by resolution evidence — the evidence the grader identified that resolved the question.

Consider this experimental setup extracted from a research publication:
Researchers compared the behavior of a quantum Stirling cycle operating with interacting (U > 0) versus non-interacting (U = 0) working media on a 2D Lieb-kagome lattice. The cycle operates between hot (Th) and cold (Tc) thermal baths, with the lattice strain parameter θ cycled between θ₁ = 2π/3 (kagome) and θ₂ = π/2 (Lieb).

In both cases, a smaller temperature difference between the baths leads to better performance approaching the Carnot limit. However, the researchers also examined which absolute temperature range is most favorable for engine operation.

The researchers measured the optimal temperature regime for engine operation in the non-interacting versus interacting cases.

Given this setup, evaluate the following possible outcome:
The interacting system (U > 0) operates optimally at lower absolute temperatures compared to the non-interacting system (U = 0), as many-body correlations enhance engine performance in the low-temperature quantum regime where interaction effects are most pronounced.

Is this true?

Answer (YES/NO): NO